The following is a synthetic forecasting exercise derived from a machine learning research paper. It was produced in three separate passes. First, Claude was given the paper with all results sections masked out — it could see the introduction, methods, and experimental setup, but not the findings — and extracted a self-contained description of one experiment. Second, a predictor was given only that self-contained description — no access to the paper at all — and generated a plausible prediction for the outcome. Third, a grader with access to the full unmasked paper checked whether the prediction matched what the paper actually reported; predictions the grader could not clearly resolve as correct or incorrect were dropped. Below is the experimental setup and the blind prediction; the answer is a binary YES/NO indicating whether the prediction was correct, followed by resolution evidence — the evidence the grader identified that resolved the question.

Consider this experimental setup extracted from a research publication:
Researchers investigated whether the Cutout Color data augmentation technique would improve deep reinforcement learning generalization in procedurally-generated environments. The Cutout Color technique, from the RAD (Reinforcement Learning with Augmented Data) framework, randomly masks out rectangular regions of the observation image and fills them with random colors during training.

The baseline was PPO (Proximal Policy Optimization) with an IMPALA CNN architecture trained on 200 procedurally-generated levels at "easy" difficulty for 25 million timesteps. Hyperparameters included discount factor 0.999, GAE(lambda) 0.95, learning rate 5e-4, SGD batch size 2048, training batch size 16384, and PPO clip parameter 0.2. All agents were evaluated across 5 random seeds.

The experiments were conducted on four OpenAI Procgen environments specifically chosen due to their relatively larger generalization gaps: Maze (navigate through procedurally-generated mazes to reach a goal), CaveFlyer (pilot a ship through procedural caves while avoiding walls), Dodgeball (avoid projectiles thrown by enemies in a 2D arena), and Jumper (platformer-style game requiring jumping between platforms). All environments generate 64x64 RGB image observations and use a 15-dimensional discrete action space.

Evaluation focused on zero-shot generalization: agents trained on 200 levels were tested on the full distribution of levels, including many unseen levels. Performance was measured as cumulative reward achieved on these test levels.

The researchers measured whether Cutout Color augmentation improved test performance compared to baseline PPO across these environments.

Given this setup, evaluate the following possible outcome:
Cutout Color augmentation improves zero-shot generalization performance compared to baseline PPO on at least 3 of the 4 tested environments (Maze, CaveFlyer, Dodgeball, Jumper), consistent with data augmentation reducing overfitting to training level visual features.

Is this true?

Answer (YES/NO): NO